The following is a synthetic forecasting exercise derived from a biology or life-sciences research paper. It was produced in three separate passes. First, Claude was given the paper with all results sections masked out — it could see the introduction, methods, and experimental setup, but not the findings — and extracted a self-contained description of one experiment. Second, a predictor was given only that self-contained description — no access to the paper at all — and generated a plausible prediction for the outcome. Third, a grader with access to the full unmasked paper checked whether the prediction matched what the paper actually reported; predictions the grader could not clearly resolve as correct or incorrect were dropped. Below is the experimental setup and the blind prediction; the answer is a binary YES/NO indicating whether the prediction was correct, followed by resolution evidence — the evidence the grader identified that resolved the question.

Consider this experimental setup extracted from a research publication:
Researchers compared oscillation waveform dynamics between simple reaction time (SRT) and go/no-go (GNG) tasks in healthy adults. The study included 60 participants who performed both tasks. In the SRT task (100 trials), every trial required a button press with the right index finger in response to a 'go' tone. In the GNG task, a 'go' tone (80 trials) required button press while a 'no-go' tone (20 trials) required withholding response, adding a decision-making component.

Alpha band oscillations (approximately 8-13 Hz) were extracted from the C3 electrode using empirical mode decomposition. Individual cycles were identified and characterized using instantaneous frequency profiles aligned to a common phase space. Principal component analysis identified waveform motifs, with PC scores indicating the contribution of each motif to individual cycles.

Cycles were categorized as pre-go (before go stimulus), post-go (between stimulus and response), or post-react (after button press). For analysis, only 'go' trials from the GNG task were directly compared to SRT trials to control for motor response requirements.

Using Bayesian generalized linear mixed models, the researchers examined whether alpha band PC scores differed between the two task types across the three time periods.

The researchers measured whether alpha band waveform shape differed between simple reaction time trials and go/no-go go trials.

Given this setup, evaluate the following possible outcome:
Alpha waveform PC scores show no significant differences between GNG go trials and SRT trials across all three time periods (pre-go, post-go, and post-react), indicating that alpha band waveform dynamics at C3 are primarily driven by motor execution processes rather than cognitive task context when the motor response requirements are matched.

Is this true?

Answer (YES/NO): YES